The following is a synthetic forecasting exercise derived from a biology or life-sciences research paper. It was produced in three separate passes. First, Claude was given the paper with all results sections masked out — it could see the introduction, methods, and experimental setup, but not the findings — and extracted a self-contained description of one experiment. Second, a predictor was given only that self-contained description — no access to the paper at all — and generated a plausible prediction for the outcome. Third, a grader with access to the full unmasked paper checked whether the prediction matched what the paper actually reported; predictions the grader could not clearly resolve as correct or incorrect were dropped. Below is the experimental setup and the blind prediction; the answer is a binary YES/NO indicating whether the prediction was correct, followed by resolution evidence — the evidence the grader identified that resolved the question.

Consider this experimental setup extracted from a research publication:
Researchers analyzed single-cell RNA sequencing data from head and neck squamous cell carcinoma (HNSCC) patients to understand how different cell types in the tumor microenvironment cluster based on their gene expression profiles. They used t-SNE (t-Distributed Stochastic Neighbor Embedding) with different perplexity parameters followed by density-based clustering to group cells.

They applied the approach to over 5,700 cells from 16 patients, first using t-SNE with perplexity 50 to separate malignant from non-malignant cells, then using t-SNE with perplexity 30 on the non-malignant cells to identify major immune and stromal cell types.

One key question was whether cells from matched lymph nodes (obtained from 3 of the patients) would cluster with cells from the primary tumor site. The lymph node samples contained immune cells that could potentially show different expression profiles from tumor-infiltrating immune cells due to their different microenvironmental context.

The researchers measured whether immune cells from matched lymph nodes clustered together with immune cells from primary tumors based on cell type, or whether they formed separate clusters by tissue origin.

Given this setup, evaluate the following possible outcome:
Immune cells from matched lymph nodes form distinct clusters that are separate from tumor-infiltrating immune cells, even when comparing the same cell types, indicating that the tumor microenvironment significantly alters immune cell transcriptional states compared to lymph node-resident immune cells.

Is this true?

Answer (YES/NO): NO